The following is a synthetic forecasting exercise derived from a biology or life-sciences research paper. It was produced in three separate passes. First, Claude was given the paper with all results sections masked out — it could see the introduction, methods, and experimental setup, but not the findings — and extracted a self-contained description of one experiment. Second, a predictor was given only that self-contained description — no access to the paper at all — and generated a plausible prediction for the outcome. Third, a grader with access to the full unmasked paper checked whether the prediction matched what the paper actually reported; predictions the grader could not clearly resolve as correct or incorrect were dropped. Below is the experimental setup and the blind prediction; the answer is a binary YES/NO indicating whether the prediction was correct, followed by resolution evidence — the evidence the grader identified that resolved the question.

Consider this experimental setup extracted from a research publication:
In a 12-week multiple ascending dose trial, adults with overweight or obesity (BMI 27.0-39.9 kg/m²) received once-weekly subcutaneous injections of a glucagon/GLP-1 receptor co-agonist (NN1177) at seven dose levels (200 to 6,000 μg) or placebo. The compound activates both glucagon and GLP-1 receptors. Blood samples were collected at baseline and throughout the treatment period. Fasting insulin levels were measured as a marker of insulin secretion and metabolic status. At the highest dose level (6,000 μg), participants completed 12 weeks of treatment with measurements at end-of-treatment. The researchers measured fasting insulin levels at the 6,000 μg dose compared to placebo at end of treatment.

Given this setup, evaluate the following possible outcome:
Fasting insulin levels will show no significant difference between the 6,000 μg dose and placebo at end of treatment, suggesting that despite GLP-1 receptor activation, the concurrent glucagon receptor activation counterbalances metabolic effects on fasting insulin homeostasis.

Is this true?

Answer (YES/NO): NO